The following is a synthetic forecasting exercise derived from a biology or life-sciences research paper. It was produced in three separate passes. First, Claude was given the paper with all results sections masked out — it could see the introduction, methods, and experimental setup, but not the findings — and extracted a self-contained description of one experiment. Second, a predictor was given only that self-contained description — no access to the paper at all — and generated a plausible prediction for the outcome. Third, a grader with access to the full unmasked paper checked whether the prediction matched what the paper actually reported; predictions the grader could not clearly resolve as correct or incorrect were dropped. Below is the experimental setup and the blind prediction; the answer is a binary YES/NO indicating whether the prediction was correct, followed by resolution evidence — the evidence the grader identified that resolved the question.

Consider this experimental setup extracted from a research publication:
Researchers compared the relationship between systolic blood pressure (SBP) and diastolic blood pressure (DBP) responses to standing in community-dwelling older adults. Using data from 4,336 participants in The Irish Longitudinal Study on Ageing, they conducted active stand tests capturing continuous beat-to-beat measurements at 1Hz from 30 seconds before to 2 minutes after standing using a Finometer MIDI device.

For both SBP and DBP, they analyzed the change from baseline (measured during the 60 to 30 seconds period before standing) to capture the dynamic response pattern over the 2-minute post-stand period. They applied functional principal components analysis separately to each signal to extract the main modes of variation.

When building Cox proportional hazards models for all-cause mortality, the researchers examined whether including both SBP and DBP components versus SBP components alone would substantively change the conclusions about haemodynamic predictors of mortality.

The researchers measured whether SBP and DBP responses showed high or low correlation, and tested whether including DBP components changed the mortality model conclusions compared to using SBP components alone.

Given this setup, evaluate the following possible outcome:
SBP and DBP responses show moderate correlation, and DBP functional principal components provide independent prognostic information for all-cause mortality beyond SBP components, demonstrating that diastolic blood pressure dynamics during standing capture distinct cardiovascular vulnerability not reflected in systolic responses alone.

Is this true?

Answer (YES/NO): NO